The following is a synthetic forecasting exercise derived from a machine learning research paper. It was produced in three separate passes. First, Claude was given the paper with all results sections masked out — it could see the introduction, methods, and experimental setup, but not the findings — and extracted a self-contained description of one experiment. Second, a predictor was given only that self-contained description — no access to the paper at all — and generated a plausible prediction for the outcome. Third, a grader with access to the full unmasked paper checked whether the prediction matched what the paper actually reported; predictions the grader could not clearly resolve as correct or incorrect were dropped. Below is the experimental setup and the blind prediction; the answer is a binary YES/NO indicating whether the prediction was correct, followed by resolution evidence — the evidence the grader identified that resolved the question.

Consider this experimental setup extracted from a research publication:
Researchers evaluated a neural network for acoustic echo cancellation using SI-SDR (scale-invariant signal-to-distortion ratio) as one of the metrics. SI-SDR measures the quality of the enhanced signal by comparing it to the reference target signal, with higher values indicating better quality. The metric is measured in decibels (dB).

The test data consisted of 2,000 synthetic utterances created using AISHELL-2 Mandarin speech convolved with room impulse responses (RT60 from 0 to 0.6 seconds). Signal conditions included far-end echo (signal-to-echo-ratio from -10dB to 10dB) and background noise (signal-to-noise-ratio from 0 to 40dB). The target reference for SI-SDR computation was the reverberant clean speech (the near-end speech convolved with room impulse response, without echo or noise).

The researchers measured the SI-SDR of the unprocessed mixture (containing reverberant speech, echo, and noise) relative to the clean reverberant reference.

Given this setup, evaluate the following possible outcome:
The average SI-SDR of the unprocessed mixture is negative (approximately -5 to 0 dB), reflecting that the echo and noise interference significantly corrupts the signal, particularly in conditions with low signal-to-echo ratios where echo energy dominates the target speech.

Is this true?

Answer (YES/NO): YES